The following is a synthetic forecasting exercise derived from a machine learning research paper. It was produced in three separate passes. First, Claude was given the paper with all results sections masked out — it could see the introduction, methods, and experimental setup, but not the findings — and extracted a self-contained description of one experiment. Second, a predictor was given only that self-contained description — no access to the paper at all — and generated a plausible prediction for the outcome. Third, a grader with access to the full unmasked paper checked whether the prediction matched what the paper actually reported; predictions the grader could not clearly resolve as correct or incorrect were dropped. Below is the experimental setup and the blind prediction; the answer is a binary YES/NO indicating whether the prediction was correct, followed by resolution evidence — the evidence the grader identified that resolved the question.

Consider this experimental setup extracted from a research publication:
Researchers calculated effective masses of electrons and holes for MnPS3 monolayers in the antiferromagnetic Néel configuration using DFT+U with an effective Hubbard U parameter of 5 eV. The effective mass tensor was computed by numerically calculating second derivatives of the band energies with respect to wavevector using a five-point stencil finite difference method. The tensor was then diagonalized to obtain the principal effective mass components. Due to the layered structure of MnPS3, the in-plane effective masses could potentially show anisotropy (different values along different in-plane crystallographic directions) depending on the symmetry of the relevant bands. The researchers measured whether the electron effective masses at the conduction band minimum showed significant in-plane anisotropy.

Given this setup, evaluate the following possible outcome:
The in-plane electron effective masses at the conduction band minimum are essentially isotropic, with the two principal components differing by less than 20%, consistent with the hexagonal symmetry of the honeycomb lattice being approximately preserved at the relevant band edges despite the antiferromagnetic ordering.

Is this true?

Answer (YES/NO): YES